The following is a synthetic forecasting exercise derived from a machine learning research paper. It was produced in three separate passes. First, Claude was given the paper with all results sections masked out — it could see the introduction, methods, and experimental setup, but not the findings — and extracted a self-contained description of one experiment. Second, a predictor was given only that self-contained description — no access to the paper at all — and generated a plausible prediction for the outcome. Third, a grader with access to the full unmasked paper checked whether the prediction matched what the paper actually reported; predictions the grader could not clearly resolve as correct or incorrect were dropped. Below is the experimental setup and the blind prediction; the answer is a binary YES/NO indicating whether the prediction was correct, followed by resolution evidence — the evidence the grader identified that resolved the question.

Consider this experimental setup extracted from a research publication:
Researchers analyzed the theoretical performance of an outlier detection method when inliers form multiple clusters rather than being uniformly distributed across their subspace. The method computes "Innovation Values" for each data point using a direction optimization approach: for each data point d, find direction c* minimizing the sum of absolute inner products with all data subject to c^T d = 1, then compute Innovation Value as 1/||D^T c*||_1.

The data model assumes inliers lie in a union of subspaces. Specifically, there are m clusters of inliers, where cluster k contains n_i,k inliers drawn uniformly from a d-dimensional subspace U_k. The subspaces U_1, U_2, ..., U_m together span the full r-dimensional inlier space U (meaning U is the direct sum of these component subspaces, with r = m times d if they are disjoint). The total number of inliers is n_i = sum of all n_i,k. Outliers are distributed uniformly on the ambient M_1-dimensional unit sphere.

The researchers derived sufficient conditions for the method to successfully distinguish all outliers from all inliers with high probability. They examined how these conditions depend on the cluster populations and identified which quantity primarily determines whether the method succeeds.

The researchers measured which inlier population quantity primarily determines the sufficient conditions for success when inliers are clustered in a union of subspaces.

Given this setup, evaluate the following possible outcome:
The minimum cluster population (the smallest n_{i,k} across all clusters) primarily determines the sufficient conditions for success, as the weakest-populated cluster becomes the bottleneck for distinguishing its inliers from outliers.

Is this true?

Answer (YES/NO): YES